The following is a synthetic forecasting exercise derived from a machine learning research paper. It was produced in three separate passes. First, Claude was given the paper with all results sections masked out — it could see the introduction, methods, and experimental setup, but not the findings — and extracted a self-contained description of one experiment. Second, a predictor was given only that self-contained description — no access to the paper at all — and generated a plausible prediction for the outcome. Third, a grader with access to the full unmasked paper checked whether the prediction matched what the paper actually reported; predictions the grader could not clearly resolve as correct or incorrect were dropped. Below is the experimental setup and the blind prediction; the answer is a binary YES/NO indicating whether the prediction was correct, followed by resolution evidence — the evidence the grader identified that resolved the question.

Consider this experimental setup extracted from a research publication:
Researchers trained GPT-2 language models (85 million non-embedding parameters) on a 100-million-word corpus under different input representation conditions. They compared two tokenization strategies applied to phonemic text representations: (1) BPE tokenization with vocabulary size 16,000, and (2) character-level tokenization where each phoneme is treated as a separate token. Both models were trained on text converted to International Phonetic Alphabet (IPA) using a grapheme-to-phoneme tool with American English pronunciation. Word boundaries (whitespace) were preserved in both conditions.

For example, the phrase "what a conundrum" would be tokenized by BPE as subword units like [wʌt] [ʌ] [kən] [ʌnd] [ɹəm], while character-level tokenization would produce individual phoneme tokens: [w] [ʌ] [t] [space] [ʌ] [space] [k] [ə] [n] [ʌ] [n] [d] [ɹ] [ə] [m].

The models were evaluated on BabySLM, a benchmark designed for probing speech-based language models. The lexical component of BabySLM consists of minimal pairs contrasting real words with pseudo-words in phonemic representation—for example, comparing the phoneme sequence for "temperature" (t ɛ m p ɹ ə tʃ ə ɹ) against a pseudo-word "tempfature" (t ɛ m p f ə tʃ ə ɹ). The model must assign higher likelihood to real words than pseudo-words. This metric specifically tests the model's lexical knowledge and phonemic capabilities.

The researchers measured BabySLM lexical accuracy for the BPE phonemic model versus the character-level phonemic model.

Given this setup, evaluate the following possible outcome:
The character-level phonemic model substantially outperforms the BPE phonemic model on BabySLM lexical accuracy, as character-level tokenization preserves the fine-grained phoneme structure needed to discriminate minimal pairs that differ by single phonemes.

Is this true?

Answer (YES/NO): YES